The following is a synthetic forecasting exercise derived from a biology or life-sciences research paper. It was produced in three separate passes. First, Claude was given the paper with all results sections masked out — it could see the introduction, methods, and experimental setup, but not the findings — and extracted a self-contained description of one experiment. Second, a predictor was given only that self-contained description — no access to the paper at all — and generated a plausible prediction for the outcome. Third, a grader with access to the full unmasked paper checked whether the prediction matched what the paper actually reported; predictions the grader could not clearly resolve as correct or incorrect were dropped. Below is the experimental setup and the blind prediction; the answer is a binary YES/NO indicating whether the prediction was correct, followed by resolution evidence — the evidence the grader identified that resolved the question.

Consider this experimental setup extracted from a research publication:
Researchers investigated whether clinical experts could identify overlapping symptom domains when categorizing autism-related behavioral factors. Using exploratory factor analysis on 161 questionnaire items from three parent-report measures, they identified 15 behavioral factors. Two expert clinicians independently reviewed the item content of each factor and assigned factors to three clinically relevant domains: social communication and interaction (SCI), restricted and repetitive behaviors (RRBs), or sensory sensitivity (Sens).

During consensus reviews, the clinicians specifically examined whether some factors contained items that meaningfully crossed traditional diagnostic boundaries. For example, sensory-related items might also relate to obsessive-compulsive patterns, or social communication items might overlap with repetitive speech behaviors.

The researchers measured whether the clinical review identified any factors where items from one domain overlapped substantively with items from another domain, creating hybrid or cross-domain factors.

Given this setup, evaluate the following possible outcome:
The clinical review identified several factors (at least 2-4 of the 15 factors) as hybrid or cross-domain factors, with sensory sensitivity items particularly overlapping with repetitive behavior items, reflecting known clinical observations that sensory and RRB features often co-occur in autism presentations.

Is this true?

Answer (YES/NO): YES